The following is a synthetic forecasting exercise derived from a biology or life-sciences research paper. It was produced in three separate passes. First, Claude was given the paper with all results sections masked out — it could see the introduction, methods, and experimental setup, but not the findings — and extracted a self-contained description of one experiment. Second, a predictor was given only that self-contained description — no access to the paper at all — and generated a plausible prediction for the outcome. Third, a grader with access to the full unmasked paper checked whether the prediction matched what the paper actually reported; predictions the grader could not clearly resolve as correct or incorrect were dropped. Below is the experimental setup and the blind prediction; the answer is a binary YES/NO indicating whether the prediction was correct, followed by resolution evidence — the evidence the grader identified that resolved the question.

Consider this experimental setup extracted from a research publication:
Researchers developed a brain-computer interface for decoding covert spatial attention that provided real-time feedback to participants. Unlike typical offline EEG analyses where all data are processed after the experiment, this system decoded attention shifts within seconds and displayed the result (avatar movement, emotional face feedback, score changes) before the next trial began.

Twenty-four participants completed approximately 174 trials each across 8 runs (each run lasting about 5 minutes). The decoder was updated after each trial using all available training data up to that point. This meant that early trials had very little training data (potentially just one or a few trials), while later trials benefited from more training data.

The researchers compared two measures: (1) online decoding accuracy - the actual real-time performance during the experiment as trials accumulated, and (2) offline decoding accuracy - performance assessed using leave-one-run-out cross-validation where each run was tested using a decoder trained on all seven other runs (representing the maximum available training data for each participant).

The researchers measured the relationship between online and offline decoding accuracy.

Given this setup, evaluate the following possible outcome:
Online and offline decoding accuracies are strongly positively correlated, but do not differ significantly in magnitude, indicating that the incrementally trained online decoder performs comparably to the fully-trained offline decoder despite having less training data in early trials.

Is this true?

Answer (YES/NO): NO